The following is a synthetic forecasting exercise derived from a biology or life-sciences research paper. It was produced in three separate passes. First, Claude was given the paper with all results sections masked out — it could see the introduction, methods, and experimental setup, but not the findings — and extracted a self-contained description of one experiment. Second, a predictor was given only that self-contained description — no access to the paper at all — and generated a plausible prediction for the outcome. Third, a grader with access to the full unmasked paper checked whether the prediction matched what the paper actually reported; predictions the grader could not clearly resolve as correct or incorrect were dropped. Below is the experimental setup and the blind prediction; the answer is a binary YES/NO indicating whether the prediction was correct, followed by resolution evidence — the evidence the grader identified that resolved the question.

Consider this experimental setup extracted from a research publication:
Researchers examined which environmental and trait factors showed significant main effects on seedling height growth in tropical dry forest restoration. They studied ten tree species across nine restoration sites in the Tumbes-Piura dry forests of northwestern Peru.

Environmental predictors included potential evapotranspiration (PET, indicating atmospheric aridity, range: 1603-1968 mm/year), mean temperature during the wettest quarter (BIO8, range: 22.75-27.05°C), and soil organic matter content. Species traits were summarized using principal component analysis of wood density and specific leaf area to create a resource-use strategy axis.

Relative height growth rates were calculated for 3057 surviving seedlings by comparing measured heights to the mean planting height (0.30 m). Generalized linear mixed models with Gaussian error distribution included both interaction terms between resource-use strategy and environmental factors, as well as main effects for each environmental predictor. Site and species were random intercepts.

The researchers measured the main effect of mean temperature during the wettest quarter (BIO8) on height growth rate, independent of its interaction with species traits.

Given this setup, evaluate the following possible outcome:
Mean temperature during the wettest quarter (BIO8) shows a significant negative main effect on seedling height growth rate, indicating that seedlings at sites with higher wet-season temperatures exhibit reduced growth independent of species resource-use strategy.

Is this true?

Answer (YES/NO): NO